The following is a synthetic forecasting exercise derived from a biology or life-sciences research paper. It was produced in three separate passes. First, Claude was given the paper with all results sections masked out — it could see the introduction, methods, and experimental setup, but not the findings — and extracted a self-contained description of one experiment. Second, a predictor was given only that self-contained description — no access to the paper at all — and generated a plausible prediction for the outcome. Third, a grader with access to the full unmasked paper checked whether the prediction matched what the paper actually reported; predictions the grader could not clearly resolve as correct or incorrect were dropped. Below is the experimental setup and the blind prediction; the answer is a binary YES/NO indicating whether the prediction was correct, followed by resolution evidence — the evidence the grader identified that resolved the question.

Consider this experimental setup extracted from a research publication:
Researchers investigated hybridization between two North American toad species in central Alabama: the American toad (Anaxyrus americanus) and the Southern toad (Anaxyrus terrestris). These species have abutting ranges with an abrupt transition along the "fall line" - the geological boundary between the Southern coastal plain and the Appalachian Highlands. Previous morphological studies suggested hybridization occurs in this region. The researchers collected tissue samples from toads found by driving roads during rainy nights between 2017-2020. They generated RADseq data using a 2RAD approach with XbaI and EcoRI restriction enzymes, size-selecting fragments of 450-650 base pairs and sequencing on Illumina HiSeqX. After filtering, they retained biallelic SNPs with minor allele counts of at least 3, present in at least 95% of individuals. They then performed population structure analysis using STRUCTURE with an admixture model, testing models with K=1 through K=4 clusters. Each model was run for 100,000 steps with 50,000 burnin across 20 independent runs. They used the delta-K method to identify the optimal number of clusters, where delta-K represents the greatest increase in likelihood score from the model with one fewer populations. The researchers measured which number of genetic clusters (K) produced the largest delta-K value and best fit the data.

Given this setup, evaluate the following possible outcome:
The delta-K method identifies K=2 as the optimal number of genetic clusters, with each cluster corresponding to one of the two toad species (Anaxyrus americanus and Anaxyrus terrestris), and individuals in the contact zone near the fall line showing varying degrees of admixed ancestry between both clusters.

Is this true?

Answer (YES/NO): YES